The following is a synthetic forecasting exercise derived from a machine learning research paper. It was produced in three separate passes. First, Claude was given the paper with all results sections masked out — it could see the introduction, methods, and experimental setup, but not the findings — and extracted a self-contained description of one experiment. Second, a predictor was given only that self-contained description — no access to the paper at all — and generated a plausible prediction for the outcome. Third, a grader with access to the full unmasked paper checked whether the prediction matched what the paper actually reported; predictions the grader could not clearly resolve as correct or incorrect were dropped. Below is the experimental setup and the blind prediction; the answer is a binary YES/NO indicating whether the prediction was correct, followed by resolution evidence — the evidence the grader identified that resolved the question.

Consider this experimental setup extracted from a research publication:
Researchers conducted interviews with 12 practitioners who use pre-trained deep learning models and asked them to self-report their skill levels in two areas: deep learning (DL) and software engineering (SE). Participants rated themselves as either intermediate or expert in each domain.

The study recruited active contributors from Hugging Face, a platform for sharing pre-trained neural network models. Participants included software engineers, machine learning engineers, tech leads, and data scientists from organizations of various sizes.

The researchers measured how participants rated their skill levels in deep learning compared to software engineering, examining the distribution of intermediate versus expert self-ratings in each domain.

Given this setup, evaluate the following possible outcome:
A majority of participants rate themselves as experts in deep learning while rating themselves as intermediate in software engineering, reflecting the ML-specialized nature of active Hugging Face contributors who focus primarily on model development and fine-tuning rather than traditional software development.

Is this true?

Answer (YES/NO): NO